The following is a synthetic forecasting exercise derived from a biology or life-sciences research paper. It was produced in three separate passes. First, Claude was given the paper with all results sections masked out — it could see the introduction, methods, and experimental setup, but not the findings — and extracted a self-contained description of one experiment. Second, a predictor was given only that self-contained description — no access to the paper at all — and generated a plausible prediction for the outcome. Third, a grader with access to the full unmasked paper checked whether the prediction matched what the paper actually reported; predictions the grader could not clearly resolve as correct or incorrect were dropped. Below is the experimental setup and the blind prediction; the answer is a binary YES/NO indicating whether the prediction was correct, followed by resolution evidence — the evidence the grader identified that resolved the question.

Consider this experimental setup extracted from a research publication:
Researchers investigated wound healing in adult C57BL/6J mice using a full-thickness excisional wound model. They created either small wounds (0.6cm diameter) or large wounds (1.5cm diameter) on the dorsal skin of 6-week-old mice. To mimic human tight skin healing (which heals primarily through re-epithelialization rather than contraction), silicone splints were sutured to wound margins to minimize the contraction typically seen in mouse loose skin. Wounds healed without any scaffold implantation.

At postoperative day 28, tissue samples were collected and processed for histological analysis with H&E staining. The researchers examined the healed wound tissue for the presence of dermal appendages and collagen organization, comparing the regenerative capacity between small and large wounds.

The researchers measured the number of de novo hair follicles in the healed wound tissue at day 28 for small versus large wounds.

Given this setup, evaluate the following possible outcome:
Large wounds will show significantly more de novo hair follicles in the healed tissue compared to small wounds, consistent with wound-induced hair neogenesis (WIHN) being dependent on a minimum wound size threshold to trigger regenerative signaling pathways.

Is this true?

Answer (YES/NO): YES